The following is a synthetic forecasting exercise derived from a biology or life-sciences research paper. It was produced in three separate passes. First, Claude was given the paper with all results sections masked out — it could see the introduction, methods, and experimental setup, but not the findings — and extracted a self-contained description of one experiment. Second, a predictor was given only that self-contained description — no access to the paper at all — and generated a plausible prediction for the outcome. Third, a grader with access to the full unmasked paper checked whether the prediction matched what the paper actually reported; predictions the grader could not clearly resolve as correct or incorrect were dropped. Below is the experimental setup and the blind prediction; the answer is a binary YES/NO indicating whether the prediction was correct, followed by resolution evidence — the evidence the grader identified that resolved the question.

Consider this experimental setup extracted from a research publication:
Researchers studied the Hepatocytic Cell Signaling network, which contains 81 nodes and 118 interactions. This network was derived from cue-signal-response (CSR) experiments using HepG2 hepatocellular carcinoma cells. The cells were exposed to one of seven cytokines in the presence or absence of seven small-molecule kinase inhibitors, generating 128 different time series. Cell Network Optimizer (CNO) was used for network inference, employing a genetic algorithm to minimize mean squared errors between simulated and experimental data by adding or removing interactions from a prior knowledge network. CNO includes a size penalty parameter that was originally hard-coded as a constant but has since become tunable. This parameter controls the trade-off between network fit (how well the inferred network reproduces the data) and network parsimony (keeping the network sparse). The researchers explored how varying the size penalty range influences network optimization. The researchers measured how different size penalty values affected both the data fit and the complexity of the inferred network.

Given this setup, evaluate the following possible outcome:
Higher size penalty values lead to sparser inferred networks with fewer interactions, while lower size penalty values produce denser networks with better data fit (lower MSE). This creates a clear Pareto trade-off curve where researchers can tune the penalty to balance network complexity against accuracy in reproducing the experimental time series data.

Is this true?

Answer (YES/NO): NO